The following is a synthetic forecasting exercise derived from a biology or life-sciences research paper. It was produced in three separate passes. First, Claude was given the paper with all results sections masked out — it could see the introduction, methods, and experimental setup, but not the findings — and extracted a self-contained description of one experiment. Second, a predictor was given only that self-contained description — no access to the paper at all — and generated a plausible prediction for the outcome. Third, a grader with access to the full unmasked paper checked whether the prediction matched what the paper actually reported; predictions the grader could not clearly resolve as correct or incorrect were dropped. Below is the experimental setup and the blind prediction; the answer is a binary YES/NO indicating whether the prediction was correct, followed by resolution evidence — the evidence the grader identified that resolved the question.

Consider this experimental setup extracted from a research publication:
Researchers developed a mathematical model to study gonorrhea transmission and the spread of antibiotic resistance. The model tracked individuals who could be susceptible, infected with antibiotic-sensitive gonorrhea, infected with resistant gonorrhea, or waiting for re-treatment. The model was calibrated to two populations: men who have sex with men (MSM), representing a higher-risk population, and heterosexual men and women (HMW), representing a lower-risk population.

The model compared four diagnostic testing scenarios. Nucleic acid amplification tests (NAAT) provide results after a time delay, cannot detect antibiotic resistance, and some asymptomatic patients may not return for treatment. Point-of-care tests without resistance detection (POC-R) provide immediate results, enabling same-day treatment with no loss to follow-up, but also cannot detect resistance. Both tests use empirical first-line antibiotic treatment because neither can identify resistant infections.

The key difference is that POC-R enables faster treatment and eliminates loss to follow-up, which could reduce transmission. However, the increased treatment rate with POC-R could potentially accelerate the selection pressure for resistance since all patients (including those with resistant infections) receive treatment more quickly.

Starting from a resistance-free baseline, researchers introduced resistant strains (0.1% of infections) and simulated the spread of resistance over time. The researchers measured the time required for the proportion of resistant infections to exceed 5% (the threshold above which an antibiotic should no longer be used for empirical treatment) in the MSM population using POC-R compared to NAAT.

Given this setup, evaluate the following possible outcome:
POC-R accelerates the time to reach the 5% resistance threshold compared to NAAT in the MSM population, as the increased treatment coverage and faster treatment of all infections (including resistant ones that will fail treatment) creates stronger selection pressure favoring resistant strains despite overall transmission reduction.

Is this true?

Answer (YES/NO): YES